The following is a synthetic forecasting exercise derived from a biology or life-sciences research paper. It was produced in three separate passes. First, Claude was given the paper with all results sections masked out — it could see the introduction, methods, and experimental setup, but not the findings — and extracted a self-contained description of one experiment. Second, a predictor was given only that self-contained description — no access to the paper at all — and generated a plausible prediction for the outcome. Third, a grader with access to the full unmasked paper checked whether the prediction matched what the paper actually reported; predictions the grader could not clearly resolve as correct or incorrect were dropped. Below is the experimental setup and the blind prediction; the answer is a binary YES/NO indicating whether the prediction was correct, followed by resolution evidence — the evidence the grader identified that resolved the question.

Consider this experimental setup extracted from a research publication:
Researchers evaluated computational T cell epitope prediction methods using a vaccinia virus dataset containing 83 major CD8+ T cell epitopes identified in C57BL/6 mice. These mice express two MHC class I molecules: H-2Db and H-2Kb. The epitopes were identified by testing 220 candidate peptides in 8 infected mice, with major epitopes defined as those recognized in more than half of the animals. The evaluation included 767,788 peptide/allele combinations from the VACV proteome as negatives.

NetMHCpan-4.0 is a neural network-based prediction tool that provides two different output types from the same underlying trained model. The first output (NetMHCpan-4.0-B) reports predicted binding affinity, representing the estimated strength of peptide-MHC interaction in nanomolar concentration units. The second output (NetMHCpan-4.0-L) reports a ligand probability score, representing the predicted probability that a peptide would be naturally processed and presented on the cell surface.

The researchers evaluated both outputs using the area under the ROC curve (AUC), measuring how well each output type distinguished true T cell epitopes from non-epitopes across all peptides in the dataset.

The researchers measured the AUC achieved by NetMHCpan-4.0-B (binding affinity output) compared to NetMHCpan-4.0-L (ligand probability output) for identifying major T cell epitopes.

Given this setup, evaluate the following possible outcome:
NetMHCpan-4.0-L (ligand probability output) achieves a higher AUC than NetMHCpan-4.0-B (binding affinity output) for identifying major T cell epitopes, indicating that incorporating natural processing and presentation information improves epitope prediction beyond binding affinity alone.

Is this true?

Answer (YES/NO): YES